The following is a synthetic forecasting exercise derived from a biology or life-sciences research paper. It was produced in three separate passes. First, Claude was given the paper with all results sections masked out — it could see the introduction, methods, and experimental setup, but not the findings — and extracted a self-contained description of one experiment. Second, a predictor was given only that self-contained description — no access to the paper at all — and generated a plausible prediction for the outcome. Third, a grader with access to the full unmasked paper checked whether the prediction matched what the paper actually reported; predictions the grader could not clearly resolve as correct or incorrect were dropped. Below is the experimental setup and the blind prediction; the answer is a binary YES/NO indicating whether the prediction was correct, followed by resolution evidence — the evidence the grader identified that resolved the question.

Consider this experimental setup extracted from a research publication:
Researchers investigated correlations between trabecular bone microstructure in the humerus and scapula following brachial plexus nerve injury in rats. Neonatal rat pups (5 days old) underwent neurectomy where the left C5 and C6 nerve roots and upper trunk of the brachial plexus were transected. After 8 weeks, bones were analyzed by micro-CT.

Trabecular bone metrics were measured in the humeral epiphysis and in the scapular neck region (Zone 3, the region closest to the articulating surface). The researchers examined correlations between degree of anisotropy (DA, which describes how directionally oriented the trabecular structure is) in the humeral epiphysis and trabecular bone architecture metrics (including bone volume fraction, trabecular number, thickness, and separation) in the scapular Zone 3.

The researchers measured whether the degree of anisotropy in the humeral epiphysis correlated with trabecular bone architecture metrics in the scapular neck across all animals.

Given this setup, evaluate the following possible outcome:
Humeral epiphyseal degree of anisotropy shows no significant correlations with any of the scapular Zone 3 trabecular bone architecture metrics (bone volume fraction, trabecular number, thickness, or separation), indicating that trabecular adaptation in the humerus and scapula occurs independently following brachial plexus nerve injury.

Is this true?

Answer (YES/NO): NO